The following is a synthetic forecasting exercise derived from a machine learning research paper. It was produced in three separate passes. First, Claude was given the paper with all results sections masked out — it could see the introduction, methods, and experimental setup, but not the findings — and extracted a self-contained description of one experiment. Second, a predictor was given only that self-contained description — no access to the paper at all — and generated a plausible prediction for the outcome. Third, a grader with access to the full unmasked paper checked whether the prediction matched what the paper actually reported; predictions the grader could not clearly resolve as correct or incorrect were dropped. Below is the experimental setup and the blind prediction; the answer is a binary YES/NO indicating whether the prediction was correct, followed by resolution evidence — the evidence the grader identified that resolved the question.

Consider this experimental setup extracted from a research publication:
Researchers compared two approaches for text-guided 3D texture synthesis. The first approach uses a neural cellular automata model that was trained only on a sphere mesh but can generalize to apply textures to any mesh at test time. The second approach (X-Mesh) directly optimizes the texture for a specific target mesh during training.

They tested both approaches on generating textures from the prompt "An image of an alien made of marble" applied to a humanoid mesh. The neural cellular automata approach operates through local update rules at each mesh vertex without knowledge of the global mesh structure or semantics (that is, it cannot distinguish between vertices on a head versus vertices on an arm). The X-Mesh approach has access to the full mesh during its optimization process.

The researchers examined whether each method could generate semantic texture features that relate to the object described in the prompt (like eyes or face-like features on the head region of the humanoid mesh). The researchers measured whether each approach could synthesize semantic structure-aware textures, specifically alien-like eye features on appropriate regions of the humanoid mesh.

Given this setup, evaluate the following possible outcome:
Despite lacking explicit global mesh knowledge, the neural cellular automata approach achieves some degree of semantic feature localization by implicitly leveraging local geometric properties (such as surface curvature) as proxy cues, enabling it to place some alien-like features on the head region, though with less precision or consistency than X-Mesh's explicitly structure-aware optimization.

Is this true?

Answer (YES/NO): NO